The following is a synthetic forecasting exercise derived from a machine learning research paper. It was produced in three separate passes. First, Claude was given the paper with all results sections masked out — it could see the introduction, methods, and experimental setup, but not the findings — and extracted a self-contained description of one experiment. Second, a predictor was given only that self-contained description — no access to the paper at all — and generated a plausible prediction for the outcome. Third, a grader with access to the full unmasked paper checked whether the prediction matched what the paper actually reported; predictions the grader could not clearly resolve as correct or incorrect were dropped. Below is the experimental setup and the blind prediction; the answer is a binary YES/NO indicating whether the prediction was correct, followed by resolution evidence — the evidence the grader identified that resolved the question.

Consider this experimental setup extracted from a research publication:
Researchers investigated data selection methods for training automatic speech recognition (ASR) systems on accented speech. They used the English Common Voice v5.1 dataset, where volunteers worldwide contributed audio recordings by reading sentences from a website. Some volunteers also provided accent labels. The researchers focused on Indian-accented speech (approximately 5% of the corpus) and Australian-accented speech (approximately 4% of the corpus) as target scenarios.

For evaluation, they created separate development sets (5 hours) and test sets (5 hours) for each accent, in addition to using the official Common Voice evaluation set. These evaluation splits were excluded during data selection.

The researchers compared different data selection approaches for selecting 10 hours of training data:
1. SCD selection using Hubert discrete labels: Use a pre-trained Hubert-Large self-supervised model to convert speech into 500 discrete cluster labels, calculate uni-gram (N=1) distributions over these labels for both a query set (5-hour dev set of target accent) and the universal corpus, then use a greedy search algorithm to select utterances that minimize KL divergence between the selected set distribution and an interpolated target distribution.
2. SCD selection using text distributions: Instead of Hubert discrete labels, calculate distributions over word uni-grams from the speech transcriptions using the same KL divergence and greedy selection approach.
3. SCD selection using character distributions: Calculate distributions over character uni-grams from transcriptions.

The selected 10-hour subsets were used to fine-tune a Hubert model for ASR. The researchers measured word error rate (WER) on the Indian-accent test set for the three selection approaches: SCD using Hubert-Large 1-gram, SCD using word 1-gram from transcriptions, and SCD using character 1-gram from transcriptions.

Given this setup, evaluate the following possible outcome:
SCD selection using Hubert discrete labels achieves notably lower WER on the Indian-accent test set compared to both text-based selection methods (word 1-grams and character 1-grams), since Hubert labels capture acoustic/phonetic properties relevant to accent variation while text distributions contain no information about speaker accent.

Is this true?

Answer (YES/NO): YES